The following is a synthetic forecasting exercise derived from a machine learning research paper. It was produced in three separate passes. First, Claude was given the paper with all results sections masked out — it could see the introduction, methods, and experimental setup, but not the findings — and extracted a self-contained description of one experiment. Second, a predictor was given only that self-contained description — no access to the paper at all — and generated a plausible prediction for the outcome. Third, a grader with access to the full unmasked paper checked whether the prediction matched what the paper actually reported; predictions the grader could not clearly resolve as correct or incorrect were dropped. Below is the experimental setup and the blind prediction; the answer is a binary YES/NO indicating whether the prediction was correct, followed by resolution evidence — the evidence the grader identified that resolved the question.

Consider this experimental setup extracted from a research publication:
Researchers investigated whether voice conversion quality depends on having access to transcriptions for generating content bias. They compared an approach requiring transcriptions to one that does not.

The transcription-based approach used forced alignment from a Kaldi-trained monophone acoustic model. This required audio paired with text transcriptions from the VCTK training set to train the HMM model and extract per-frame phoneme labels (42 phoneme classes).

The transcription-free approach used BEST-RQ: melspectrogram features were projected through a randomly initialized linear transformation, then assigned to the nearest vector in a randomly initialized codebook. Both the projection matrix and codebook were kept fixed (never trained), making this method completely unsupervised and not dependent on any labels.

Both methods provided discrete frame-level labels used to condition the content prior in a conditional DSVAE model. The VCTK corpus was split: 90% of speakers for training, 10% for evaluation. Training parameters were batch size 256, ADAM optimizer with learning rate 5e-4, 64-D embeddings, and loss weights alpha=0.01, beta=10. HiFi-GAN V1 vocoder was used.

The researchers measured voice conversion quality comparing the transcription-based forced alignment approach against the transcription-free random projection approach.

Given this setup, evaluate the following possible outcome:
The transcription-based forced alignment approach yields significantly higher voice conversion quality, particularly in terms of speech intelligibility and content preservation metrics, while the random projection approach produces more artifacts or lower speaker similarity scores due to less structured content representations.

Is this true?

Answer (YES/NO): YES